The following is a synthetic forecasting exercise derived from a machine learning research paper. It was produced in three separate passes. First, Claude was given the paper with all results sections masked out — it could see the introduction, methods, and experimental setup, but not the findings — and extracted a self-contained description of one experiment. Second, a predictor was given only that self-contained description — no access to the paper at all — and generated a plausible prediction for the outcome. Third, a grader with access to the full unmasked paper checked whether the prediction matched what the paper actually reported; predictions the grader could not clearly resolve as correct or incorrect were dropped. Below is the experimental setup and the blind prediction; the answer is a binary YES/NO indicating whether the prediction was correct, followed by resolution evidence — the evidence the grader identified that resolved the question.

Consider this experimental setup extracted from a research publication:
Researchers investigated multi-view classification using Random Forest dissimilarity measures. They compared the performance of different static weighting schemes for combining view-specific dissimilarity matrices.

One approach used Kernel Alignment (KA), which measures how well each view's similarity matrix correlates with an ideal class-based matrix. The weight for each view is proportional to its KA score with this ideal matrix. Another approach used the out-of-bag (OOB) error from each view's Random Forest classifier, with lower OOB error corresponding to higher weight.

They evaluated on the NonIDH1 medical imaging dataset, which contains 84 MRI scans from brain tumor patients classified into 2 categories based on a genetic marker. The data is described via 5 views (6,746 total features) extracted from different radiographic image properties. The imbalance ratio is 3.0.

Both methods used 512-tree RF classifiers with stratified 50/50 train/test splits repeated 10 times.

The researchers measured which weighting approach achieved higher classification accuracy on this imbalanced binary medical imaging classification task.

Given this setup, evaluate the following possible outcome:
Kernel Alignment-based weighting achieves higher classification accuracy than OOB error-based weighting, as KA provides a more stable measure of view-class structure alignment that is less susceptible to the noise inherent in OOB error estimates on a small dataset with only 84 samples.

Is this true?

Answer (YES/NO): NO